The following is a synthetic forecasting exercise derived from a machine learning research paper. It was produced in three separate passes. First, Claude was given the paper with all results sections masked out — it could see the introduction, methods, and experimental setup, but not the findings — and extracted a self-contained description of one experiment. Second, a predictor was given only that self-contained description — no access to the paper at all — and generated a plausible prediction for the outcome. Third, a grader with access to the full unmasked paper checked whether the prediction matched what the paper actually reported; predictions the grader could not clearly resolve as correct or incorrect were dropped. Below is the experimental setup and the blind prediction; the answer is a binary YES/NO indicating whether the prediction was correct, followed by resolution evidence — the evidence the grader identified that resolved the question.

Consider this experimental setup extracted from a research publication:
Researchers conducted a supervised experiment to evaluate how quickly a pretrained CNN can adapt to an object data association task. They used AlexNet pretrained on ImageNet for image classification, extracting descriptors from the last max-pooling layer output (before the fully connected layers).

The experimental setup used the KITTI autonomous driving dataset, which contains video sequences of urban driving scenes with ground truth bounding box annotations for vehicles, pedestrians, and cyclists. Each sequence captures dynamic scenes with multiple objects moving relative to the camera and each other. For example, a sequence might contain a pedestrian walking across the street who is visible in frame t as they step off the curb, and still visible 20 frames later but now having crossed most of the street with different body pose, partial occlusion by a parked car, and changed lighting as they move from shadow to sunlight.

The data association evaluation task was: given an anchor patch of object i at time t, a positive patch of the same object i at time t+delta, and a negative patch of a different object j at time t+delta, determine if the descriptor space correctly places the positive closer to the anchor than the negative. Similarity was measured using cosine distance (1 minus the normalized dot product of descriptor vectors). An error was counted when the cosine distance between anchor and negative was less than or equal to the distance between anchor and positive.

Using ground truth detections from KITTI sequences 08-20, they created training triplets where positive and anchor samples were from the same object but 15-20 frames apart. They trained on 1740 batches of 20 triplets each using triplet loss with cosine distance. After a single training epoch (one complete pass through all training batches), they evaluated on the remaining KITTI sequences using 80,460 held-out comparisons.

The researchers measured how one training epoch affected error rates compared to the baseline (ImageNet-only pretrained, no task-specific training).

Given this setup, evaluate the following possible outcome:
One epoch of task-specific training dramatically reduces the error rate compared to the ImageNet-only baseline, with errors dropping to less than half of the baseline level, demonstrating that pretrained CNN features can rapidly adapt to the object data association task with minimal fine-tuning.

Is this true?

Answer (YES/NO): NO